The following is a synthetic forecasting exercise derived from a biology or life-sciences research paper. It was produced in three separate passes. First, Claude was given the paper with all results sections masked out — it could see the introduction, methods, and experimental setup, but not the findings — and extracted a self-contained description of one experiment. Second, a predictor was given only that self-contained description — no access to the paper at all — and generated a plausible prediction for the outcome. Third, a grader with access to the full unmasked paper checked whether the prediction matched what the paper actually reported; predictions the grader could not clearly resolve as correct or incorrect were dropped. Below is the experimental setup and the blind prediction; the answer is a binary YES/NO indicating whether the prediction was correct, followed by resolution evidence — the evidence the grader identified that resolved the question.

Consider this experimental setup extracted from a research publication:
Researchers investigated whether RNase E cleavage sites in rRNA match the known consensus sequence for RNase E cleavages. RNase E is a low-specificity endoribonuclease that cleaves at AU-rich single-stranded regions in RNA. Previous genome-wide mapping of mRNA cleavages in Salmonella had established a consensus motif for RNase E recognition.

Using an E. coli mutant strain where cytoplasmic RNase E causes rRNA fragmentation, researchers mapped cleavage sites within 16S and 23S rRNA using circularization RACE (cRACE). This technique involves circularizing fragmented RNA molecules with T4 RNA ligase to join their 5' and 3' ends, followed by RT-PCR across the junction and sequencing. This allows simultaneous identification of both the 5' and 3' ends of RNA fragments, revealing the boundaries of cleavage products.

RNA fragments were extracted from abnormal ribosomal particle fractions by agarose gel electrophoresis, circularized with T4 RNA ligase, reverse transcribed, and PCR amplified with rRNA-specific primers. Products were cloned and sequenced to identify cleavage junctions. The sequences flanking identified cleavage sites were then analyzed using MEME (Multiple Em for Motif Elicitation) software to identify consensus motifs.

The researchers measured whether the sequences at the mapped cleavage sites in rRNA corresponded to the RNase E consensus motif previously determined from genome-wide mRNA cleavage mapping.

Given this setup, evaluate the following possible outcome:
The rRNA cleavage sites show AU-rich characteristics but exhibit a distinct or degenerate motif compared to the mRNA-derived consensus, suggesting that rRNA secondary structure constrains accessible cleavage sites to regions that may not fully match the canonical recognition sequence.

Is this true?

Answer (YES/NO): NO